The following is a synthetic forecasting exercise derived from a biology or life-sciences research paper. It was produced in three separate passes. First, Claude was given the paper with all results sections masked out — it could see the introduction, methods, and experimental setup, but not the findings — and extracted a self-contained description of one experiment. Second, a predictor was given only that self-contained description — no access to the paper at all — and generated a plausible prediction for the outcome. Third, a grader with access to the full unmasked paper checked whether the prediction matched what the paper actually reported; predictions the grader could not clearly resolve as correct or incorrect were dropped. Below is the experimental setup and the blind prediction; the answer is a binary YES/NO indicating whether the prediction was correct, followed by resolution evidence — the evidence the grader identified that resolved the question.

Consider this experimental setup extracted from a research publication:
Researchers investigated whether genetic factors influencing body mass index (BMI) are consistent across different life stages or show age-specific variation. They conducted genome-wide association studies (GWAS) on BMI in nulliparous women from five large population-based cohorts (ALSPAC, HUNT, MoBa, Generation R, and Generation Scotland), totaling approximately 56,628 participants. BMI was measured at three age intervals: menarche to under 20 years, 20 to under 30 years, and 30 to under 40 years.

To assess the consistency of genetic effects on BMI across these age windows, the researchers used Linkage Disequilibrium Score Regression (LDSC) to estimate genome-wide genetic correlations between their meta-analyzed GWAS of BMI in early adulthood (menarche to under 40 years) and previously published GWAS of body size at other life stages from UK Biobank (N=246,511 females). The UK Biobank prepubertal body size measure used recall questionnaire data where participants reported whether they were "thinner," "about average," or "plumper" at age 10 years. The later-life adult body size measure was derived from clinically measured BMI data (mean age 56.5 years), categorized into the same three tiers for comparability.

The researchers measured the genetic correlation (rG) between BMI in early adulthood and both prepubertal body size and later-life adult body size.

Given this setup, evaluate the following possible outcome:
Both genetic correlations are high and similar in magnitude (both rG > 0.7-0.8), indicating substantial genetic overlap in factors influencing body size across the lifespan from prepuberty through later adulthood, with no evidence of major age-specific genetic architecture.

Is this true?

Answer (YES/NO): NO